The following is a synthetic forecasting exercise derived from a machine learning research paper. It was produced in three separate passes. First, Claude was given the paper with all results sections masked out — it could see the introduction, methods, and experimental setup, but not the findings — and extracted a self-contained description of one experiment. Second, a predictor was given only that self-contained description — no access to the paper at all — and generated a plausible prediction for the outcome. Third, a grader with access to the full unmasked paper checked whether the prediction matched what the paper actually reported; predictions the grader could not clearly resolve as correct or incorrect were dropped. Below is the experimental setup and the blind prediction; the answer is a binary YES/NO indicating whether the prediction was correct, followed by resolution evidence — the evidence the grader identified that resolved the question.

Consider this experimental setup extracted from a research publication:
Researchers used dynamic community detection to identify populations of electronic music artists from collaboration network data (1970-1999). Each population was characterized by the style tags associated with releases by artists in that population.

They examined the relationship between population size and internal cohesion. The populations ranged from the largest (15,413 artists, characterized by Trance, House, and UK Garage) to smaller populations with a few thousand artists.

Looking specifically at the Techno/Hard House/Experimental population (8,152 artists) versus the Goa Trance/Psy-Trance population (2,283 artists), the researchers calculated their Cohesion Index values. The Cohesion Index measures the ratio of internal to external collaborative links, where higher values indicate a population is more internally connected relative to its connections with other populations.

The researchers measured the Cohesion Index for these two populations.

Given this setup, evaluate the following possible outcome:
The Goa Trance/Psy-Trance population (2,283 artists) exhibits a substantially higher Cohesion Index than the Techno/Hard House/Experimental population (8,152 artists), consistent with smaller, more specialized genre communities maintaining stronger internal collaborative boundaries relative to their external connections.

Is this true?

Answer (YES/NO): NO